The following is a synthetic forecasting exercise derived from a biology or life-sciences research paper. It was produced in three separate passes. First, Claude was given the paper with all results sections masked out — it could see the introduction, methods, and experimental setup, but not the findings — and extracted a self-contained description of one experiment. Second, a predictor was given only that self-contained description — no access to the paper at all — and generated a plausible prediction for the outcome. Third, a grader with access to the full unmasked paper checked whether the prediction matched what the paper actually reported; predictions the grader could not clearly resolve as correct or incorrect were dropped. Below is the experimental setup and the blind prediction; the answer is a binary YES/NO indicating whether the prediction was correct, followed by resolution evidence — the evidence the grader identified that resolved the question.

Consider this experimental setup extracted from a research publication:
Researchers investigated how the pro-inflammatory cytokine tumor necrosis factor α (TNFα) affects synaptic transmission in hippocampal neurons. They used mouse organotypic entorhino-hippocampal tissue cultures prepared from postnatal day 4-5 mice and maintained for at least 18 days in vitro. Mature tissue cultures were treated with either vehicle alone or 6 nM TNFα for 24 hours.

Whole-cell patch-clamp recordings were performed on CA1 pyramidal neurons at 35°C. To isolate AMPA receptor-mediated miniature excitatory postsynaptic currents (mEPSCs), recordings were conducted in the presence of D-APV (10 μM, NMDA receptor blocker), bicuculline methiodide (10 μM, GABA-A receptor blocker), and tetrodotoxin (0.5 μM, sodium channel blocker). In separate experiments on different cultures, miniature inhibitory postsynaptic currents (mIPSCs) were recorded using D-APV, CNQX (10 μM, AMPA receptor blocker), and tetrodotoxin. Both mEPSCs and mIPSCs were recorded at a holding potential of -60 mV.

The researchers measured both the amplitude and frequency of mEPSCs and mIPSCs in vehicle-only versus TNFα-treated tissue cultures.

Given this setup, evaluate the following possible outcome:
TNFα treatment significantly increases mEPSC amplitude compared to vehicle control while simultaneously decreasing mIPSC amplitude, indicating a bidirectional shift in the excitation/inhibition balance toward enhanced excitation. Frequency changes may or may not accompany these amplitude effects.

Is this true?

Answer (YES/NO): NO